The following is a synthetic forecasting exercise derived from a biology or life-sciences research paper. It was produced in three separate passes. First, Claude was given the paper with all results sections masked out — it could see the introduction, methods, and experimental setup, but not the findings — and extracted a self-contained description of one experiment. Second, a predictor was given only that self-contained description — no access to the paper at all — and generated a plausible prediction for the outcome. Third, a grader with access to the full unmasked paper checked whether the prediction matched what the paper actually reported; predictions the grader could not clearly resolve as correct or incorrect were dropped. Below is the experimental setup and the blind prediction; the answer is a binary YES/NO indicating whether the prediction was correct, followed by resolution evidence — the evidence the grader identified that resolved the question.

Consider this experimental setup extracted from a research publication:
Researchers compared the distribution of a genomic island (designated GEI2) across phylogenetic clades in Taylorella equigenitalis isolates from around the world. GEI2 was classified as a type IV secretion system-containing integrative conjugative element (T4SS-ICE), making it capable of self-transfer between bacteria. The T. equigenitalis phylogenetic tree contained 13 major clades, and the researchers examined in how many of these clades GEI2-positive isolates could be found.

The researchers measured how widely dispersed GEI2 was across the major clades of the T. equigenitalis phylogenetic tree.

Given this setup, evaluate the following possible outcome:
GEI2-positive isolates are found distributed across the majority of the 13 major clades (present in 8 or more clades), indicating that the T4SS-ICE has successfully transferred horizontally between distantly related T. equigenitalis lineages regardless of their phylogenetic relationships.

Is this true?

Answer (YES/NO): NO